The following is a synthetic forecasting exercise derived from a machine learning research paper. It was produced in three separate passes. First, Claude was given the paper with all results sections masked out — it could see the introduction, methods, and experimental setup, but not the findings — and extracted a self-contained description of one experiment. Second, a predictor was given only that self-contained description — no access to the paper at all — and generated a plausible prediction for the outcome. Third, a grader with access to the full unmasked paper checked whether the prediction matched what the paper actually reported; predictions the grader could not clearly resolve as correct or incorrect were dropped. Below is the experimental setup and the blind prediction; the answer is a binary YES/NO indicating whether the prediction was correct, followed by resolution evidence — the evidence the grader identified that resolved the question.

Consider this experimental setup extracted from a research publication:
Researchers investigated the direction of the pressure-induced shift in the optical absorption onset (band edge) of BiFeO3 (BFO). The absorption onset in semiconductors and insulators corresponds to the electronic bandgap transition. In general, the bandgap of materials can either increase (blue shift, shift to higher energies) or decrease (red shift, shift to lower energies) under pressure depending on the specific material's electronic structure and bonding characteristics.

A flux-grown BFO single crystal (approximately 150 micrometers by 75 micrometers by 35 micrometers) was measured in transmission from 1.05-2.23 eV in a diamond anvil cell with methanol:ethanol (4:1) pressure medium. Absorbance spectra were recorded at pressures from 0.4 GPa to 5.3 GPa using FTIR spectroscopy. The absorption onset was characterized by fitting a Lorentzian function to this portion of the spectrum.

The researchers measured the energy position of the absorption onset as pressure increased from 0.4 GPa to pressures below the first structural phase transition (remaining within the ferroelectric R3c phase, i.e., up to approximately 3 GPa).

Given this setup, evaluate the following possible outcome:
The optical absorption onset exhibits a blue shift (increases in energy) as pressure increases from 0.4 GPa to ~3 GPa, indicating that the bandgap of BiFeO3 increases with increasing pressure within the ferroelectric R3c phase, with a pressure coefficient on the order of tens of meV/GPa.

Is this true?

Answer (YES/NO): NO